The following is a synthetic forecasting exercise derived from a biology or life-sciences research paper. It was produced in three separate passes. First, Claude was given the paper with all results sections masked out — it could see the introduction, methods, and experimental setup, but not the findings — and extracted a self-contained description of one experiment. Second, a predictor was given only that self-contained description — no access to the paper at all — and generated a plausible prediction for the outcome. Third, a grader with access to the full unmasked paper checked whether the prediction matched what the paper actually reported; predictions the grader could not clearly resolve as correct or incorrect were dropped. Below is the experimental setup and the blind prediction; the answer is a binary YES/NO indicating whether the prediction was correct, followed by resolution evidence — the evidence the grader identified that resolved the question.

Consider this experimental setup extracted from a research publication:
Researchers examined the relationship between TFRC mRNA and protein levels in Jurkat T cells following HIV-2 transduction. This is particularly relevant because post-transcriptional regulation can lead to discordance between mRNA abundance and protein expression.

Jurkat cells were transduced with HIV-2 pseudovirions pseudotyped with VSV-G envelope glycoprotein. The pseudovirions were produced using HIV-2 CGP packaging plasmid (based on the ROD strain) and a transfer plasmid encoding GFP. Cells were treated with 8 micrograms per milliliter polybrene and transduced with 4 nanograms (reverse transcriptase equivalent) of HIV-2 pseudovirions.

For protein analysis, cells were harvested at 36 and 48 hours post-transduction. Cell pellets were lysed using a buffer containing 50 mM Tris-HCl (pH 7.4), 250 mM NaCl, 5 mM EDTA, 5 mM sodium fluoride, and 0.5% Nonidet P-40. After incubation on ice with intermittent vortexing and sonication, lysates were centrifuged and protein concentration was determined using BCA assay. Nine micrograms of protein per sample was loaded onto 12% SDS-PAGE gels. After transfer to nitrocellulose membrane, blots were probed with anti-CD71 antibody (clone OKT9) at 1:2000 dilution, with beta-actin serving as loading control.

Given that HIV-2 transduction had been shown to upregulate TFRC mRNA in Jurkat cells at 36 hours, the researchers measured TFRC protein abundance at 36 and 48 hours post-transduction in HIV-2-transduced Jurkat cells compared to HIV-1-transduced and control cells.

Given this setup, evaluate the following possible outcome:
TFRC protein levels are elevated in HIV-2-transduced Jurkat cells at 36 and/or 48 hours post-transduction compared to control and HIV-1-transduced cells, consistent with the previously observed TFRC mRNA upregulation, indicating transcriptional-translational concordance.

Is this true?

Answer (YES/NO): NO